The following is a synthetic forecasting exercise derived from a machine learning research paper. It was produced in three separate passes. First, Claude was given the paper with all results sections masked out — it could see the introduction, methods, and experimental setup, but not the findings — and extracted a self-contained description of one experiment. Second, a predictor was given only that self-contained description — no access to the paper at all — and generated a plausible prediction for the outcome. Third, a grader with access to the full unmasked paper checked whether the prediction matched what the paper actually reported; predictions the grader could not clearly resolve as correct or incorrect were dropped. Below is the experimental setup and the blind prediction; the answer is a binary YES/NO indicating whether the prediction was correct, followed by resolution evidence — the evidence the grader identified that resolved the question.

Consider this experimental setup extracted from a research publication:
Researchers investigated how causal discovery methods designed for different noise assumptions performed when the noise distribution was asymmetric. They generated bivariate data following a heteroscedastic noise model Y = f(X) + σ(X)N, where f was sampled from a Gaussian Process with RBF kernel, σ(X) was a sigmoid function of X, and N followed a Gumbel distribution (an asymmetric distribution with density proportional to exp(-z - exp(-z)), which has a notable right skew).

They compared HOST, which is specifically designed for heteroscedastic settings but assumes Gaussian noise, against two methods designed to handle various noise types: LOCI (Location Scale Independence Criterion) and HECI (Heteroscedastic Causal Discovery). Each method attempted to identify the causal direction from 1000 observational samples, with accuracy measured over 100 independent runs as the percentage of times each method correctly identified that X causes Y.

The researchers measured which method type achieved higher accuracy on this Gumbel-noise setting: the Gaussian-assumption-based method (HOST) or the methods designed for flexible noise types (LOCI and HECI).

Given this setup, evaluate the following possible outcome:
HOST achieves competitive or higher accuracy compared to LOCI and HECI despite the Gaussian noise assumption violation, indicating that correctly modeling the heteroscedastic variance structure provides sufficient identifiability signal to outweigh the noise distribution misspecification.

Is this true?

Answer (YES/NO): NO